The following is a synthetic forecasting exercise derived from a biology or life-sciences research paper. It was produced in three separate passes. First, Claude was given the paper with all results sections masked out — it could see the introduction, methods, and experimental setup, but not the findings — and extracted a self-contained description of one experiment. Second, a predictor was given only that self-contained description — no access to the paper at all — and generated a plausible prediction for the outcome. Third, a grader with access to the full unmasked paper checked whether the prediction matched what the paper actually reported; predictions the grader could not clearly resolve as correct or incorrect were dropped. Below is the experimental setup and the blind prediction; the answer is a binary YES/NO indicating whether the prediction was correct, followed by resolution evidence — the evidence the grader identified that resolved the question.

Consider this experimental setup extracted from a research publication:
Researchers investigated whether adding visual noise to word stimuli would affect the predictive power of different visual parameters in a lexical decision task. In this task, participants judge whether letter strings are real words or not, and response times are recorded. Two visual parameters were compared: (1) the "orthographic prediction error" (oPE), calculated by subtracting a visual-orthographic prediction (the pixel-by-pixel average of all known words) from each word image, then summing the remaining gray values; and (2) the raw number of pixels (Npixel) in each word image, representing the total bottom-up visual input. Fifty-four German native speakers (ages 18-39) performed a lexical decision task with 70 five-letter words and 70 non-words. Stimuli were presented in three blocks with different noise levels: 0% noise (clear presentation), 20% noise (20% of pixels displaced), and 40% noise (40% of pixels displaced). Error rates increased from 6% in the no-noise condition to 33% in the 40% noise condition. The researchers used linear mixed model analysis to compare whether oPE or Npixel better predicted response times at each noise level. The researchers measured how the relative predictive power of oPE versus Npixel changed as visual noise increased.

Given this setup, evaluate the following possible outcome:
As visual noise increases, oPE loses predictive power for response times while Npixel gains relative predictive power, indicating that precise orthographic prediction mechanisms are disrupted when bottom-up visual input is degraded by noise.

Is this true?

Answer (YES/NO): YES